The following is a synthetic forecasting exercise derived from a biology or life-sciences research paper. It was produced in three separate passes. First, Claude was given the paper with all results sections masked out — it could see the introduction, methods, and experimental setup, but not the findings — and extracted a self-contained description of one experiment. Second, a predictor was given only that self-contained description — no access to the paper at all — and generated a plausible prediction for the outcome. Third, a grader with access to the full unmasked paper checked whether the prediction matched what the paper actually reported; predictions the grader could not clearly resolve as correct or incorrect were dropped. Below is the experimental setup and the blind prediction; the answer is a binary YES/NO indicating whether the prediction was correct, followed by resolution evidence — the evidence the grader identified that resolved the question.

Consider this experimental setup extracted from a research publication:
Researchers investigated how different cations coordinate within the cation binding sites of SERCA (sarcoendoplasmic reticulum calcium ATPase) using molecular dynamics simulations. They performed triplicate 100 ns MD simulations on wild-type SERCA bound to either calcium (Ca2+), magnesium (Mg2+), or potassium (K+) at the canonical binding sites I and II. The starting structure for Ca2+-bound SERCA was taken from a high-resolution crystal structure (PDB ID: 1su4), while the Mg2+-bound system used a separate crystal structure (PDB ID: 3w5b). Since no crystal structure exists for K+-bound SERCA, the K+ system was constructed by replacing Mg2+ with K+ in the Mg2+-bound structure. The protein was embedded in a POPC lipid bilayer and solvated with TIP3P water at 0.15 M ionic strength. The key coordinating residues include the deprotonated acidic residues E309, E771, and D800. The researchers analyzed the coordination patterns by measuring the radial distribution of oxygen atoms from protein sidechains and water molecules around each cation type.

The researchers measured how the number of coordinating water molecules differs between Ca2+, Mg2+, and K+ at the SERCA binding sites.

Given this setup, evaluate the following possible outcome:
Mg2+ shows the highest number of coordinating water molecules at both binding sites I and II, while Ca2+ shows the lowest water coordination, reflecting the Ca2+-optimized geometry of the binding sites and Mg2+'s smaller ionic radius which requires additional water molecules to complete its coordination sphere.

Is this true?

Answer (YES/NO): NO